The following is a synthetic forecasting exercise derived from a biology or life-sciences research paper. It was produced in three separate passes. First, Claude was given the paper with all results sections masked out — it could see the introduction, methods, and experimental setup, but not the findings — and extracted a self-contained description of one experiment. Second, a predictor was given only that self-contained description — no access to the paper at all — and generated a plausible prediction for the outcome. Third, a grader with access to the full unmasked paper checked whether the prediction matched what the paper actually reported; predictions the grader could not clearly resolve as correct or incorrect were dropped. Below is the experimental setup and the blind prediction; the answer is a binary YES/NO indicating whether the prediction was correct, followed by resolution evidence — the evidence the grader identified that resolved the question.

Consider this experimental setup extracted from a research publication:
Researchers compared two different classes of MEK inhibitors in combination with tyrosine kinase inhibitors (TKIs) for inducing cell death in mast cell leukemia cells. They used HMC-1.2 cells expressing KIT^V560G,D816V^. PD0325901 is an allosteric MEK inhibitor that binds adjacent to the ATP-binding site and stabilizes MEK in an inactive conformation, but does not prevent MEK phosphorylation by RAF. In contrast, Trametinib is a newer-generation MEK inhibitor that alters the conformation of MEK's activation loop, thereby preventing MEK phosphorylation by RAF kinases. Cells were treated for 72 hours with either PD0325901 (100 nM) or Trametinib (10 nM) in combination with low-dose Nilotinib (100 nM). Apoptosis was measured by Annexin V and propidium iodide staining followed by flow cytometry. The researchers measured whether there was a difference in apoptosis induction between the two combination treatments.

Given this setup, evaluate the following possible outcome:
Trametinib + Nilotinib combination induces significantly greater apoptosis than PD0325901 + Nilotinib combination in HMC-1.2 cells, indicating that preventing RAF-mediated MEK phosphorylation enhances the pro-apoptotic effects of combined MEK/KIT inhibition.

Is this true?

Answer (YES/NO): NO